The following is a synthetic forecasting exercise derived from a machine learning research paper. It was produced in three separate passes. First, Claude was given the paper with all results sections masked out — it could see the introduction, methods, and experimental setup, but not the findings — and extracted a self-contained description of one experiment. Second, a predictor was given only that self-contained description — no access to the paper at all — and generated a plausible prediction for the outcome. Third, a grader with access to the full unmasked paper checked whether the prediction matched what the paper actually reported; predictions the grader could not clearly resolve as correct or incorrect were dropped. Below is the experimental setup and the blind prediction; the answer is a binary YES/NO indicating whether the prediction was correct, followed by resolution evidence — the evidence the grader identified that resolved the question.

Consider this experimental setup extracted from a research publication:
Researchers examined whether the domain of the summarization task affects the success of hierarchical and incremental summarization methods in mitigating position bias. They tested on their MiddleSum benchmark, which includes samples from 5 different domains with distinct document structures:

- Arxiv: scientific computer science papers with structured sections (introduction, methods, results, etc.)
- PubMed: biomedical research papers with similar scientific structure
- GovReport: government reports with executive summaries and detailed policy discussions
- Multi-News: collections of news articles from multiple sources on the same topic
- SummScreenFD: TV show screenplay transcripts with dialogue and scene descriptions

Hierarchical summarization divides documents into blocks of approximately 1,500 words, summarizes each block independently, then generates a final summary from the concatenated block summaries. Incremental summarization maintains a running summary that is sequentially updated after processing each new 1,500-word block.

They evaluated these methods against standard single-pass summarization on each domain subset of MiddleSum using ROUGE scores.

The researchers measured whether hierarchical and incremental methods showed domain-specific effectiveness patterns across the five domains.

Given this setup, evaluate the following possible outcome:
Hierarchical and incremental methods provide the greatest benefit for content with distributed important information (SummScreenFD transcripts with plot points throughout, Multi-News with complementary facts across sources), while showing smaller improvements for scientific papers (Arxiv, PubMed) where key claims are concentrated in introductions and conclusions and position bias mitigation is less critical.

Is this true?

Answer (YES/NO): NO